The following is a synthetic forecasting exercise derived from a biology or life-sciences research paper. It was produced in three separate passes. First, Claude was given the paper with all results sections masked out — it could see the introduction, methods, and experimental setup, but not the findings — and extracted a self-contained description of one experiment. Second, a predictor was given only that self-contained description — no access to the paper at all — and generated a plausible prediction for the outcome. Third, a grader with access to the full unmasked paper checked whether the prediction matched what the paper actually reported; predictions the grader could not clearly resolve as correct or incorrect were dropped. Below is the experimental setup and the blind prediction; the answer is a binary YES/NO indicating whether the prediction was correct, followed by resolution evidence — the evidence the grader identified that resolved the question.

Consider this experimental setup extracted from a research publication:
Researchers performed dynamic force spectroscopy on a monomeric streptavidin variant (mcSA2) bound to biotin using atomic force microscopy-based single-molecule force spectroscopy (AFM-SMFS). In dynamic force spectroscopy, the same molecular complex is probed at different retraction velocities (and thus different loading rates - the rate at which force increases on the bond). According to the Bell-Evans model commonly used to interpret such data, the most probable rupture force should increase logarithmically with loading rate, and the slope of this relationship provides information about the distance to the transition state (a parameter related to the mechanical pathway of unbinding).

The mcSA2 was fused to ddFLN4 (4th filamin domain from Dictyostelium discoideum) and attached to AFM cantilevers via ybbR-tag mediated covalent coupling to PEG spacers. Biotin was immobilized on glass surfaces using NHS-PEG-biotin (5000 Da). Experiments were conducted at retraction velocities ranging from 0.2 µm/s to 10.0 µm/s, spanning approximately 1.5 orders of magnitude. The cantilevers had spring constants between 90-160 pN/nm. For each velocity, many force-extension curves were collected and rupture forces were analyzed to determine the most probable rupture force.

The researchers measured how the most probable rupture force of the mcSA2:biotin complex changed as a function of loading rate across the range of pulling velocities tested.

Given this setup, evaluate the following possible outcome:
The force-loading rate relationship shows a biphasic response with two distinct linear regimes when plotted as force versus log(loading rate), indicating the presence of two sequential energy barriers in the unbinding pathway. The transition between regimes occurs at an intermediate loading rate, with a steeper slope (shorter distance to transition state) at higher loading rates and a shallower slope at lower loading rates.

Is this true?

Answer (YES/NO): NO